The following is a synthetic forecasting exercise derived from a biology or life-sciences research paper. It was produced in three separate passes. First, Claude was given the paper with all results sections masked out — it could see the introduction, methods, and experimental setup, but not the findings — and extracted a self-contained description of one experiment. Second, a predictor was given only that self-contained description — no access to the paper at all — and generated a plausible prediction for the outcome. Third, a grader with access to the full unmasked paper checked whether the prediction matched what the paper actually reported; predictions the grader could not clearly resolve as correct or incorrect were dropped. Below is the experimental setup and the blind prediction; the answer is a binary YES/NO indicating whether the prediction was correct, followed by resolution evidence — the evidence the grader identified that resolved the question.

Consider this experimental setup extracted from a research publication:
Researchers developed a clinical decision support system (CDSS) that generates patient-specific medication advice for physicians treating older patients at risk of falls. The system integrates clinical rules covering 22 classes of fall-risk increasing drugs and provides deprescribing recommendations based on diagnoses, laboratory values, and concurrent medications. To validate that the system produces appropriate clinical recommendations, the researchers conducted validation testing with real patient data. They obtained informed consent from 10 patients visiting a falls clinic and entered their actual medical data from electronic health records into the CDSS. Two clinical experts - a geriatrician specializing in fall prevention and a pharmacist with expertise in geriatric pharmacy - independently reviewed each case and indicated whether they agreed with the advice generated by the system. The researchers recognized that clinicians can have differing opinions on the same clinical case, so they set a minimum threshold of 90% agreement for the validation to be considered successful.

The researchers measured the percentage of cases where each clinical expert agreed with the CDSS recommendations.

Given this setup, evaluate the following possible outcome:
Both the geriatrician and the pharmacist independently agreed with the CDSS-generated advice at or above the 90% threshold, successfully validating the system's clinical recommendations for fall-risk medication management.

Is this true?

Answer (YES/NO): YES